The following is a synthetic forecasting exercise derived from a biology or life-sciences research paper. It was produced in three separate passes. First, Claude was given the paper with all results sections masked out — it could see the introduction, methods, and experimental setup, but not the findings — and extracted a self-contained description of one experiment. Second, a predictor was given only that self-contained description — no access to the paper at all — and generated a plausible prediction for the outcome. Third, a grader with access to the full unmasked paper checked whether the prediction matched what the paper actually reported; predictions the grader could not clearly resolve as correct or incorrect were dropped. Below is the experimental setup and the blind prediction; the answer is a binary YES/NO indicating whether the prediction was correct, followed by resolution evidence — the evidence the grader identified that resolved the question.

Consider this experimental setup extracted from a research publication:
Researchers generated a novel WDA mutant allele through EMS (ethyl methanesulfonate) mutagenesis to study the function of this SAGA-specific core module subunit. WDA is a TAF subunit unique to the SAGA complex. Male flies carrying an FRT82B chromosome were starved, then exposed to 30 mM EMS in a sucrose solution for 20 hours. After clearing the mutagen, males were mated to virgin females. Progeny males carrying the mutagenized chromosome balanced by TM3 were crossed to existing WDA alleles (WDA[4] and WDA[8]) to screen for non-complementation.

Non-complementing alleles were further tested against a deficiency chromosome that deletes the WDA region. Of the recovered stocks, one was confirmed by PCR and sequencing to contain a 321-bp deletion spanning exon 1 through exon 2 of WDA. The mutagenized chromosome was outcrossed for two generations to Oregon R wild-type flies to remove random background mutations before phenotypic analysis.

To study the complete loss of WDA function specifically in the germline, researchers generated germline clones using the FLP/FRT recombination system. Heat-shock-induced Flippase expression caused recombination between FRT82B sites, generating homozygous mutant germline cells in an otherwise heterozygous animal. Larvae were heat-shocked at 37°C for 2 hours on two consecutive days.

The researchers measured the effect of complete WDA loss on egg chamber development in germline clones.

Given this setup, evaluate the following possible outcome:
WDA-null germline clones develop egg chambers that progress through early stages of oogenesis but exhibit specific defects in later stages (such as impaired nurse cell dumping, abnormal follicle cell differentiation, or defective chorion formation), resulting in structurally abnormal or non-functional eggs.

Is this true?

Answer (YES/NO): NO